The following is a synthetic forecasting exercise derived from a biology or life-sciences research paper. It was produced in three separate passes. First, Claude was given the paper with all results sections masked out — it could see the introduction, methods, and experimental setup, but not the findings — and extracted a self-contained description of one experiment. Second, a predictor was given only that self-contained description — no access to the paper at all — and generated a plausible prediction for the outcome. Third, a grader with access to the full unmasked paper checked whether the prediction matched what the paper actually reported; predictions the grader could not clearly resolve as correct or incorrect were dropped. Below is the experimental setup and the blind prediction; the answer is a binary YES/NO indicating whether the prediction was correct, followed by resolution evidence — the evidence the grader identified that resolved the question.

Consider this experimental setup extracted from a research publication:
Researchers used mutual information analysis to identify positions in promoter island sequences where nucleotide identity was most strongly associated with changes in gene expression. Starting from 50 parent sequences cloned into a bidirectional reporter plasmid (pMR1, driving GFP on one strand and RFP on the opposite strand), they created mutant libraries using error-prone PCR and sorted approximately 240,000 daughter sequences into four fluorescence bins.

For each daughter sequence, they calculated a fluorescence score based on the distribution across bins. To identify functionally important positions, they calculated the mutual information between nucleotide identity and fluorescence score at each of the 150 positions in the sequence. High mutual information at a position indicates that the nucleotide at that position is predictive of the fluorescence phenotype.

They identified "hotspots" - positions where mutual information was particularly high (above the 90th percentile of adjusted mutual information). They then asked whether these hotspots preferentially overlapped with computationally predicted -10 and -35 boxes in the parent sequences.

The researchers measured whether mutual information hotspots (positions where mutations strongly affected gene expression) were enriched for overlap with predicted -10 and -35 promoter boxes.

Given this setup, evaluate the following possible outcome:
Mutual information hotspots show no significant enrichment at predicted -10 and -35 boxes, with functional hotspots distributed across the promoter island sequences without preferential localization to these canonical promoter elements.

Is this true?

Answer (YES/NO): NO